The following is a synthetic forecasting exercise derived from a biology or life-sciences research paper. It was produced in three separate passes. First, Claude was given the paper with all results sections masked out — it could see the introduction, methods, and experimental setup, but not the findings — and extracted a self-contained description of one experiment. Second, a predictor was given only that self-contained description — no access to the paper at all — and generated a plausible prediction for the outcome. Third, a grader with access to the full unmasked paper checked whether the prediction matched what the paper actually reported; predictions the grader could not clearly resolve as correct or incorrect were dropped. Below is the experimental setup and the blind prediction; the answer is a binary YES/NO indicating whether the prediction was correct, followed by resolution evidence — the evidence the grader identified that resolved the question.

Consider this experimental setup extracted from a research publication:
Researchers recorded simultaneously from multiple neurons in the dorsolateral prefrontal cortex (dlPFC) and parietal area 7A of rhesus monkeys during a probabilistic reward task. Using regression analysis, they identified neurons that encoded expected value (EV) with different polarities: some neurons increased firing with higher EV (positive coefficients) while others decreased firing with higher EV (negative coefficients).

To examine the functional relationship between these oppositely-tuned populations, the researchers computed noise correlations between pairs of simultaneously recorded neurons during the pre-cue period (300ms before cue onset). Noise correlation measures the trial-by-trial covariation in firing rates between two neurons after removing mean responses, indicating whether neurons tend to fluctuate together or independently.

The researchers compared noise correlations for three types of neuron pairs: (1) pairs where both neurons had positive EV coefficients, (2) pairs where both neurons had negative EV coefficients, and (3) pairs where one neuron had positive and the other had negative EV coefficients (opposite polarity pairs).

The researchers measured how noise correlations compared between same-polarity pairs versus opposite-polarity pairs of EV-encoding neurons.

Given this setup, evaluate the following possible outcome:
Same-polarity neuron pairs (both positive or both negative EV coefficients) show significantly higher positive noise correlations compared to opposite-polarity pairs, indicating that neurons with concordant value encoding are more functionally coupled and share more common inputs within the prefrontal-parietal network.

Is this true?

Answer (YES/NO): YES